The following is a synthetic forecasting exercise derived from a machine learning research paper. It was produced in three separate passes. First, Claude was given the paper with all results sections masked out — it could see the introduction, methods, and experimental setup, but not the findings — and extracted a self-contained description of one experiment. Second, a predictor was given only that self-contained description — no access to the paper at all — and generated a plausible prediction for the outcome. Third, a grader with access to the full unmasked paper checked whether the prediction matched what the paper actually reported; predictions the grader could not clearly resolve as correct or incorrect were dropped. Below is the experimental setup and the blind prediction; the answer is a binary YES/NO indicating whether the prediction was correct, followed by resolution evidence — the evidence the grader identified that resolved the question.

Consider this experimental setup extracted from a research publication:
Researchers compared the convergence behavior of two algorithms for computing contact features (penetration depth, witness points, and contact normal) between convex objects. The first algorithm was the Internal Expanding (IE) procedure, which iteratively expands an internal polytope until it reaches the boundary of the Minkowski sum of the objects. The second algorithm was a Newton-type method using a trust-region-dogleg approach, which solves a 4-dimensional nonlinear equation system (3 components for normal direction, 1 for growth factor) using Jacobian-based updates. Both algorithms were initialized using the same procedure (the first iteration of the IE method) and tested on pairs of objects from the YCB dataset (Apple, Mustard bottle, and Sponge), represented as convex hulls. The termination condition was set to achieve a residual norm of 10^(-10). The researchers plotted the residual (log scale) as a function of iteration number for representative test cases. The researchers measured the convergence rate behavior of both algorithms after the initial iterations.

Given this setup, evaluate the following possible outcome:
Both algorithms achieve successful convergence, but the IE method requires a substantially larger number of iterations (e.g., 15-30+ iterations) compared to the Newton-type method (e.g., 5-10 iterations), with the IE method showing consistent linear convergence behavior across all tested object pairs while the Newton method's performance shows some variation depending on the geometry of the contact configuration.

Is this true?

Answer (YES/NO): NO